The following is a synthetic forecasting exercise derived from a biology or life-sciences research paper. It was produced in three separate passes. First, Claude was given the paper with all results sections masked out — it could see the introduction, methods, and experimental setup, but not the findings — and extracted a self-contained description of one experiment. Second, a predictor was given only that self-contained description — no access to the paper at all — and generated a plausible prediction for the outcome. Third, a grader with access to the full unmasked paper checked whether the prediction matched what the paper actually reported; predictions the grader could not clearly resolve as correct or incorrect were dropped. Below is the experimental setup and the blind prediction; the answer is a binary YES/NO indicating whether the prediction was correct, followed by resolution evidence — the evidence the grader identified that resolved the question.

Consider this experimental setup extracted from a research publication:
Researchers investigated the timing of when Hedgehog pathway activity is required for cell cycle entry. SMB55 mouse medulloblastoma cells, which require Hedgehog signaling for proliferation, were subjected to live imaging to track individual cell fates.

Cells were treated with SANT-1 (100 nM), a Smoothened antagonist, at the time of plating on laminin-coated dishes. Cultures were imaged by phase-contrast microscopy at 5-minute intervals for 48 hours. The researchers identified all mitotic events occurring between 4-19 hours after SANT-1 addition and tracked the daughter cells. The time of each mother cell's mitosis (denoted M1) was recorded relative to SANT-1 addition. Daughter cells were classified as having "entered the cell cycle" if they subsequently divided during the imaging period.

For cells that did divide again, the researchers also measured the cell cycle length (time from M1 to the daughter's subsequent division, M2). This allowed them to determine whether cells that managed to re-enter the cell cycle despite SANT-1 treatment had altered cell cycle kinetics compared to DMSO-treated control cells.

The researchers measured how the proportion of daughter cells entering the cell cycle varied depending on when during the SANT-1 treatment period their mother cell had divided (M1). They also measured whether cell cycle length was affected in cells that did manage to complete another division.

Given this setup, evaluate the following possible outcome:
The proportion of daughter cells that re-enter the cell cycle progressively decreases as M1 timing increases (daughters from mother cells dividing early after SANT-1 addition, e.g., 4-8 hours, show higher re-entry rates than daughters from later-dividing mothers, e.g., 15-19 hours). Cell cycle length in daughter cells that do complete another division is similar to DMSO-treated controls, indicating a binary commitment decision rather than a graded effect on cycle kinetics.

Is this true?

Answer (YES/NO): NO